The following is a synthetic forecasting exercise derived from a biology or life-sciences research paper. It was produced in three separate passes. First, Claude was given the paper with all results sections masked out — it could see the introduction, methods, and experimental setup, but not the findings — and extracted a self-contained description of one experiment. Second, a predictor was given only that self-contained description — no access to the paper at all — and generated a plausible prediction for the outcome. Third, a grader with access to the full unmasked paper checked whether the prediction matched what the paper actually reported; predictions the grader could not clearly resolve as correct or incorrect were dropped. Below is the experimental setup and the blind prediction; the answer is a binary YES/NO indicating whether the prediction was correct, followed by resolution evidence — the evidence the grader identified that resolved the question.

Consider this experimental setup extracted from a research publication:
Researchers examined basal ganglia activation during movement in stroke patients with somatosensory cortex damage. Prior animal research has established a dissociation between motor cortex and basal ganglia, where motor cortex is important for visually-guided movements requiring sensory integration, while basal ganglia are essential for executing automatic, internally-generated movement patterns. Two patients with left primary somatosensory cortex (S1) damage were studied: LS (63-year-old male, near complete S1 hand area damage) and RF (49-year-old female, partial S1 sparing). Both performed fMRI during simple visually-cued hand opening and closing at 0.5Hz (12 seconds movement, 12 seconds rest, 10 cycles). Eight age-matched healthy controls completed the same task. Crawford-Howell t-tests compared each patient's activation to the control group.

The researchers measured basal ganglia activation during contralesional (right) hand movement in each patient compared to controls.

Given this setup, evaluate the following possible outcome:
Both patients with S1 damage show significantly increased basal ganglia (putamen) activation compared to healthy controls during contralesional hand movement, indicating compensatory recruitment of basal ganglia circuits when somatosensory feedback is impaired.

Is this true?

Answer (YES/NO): NO